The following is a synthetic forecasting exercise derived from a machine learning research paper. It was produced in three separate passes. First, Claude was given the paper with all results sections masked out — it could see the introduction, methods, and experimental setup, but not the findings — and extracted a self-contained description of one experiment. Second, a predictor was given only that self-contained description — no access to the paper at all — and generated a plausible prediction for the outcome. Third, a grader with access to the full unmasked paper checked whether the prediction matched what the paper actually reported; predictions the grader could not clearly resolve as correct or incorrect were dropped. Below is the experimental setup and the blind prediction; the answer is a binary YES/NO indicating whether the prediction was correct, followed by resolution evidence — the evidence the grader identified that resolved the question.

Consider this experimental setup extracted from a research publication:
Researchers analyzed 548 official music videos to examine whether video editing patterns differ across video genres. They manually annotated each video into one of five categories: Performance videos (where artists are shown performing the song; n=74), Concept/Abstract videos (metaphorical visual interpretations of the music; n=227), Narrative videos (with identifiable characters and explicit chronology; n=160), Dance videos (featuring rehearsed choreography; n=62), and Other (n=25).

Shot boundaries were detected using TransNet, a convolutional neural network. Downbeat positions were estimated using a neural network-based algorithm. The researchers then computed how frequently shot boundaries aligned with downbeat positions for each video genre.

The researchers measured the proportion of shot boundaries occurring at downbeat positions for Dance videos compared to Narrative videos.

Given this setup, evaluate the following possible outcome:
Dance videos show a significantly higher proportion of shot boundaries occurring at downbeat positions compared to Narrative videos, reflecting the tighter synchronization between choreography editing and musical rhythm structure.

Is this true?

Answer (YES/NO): NO